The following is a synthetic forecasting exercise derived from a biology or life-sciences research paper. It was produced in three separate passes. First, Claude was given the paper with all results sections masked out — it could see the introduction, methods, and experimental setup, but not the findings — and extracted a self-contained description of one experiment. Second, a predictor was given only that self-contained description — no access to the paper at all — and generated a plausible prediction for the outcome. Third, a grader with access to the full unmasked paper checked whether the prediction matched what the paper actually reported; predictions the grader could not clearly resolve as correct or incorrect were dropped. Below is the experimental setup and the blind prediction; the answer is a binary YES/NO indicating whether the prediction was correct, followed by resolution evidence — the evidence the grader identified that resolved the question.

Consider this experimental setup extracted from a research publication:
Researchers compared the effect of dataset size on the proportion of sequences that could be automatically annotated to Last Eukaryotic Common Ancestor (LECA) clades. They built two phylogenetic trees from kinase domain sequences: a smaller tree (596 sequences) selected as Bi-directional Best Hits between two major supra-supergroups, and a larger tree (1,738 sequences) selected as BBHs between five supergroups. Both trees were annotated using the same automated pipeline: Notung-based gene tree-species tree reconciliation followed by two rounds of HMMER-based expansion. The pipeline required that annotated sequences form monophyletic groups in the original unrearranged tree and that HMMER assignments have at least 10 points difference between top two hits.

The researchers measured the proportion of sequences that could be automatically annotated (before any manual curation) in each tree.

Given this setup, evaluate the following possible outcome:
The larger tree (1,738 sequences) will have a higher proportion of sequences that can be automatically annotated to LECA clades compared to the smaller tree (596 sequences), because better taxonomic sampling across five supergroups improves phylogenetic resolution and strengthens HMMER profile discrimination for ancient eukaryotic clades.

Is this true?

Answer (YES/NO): NO